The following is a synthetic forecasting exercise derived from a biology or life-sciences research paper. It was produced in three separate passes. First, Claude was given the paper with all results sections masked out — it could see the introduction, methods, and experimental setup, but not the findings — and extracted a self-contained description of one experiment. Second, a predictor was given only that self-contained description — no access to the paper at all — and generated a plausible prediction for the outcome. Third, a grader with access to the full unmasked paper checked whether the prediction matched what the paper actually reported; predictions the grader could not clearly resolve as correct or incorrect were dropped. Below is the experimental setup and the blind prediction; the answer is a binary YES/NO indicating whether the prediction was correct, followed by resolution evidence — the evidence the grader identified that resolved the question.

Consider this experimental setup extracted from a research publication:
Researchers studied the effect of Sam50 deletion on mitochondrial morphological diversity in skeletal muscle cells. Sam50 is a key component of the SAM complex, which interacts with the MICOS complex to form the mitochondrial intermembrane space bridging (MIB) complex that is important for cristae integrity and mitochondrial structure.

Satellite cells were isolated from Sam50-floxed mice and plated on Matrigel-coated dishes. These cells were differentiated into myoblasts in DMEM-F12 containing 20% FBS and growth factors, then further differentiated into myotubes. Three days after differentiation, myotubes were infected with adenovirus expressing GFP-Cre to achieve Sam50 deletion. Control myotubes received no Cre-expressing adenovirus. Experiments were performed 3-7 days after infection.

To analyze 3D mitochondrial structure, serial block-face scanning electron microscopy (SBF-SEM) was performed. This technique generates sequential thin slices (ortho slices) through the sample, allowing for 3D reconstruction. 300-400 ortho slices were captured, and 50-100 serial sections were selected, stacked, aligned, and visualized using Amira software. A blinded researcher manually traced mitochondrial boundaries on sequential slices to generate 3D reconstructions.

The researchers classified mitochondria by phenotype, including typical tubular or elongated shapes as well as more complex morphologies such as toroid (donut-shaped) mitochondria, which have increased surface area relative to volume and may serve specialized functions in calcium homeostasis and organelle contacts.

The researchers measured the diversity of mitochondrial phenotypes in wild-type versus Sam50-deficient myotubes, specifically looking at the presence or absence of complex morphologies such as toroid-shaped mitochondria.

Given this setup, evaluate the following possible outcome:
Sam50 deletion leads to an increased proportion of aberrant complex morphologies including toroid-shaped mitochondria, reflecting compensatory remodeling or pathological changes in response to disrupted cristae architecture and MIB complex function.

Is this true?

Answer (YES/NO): NO